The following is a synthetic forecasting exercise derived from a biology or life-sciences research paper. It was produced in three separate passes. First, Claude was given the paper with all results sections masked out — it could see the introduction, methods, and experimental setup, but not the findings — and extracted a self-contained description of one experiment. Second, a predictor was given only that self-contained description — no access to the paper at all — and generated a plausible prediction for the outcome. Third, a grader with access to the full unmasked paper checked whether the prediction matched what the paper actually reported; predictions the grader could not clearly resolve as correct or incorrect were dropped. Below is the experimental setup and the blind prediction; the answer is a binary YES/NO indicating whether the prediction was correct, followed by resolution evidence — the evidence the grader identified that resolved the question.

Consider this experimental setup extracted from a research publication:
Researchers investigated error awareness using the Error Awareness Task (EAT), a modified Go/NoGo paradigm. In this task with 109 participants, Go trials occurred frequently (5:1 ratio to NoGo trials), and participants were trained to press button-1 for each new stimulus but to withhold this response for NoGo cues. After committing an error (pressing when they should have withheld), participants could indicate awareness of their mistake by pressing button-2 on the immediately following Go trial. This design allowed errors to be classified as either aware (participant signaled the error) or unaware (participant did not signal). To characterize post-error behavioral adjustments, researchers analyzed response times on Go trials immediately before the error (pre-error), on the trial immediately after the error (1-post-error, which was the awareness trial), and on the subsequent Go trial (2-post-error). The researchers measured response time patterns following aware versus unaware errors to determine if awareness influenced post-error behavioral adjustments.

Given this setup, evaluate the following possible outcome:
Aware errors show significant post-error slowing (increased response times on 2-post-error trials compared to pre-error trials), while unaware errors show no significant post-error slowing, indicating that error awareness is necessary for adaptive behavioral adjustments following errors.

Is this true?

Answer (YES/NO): NO